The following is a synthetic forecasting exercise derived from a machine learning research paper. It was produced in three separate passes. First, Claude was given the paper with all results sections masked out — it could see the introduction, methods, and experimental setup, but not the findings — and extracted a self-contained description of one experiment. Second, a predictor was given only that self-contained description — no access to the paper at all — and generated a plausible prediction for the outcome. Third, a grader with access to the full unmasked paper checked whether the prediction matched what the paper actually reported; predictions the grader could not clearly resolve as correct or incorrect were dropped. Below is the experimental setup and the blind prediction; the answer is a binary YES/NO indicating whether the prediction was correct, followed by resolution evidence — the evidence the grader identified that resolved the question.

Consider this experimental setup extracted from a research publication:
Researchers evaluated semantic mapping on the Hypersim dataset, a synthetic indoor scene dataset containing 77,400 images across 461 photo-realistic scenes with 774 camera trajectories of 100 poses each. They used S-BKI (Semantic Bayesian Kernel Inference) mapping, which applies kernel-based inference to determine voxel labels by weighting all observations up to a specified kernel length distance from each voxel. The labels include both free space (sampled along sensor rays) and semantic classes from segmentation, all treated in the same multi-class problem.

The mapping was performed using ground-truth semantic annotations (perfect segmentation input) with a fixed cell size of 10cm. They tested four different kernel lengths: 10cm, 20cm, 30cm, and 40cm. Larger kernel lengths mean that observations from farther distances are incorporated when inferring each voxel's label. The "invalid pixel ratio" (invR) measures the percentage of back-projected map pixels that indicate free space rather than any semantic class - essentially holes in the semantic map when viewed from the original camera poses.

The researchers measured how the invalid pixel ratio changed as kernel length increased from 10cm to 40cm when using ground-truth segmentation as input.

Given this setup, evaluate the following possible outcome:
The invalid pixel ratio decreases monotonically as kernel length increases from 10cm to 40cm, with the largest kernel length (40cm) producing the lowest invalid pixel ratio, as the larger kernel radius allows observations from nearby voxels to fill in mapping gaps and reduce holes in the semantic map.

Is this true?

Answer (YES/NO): NO